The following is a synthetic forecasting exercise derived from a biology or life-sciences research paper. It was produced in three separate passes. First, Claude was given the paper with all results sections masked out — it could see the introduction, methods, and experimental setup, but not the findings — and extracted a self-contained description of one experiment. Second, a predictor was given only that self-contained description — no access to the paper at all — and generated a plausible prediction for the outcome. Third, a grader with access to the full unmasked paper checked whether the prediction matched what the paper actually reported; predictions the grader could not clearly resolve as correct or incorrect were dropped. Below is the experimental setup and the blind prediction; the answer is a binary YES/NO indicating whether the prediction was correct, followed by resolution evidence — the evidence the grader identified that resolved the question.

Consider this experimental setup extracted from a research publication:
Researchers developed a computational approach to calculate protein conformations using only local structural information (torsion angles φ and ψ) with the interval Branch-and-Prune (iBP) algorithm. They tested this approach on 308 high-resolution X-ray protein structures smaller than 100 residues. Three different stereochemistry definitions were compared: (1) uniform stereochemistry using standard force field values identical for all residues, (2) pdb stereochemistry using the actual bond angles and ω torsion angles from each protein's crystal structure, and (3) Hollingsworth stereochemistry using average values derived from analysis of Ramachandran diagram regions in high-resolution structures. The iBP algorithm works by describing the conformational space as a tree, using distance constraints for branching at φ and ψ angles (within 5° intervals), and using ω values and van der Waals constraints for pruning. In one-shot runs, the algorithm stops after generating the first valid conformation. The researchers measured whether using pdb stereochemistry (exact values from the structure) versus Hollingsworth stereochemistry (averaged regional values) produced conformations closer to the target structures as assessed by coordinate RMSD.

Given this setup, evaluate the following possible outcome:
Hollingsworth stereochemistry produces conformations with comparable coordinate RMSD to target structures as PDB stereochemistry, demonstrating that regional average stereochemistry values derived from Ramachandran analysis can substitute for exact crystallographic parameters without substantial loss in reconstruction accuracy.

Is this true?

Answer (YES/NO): NO